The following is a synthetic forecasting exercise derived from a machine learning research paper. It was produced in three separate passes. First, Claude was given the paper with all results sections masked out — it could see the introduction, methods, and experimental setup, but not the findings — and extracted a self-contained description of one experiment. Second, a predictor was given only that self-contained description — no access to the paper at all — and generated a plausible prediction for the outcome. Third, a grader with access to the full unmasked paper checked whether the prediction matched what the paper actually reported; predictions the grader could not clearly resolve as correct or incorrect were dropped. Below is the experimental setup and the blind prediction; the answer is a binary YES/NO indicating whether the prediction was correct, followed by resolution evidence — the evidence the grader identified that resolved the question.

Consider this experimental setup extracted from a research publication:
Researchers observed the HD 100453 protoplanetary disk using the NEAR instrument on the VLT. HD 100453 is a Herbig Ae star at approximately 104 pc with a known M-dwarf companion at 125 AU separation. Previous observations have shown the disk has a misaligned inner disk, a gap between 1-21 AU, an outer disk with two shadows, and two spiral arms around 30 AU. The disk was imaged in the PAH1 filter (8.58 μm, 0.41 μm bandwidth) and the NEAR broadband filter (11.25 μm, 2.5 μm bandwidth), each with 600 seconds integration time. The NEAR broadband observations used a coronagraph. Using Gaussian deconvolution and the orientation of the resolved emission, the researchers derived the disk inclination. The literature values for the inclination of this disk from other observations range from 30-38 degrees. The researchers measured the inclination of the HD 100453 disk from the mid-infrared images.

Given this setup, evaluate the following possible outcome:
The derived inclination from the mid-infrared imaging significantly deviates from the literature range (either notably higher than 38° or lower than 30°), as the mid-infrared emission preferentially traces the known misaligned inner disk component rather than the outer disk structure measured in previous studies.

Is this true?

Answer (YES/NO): NO